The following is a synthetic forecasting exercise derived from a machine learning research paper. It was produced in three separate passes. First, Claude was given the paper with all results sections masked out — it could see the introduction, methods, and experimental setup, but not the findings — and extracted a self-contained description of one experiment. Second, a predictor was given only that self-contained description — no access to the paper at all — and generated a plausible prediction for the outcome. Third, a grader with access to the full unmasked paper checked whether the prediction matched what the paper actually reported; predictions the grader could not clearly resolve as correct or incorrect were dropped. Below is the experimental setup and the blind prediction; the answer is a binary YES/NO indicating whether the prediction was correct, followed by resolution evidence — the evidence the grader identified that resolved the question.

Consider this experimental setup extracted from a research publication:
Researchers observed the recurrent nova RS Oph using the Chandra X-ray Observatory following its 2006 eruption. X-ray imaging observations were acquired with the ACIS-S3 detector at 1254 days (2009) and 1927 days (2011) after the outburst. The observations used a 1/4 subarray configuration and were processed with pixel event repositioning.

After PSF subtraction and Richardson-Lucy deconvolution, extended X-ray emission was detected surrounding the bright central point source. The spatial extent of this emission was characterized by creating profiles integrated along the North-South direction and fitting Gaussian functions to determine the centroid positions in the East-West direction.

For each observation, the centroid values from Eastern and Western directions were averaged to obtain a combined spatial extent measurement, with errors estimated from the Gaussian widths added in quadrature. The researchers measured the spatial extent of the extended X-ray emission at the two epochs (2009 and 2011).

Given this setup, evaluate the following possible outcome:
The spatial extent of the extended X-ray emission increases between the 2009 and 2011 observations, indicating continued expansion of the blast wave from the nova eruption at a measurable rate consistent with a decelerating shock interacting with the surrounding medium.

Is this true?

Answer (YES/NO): NO